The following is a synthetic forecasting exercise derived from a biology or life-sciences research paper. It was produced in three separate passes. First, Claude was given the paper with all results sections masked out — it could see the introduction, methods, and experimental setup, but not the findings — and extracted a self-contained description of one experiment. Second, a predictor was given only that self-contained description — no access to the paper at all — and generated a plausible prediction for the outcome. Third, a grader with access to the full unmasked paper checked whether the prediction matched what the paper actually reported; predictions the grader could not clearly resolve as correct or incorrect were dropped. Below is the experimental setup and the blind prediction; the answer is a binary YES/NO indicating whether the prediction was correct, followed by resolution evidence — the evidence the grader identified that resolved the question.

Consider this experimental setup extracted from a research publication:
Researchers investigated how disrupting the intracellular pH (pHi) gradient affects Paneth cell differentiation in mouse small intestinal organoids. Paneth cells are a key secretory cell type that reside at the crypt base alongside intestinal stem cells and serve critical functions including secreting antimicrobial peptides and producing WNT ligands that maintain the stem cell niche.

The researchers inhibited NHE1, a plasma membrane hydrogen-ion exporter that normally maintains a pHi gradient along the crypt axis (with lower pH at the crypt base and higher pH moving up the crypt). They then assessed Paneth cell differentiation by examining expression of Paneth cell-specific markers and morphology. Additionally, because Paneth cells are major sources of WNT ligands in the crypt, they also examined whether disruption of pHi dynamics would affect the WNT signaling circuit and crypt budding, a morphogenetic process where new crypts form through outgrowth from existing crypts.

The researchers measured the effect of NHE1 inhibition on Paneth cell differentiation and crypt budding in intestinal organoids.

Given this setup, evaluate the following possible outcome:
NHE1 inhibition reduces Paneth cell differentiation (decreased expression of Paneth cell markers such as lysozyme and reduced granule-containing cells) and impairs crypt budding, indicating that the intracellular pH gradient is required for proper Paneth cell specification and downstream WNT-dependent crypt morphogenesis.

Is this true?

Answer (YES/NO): YES